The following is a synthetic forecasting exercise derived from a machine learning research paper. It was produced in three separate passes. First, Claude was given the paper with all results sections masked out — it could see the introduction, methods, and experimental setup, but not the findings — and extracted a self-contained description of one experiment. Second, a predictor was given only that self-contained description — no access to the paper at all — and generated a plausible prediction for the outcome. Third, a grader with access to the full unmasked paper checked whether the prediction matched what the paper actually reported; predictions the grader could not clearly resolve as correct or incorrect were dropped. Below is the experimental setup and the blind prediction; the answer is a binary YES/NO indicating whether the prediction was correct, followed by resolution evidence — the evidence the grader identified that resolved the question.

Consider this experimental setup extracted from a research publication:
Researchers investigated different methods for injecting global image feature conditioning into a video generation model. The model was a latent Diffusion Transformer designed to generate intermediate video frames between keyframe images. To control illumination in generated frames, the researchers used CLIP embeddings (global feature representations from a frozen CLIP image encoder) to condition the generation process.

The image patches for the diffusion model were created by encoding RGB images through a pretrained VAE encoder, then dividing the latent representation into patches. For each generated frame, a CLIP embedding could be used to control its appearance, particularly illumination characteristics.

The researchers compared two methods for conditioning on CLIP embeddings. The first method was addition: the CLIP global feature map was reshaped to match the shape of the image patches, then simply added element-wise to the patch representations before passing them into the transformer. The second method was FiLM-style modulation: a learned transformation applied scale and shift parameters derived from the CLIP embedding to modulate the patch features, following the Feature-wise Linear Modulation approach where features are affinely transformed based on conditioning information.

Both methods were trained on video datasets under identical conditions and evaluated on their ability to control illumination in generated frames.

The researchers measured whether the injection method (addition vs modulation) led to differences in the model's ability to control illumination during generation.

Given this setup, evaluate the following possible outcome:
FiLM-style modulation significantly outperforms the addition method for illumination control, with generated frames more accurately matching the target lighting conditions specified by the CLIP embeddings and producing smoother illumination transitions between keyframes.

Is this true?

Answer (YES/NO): NO